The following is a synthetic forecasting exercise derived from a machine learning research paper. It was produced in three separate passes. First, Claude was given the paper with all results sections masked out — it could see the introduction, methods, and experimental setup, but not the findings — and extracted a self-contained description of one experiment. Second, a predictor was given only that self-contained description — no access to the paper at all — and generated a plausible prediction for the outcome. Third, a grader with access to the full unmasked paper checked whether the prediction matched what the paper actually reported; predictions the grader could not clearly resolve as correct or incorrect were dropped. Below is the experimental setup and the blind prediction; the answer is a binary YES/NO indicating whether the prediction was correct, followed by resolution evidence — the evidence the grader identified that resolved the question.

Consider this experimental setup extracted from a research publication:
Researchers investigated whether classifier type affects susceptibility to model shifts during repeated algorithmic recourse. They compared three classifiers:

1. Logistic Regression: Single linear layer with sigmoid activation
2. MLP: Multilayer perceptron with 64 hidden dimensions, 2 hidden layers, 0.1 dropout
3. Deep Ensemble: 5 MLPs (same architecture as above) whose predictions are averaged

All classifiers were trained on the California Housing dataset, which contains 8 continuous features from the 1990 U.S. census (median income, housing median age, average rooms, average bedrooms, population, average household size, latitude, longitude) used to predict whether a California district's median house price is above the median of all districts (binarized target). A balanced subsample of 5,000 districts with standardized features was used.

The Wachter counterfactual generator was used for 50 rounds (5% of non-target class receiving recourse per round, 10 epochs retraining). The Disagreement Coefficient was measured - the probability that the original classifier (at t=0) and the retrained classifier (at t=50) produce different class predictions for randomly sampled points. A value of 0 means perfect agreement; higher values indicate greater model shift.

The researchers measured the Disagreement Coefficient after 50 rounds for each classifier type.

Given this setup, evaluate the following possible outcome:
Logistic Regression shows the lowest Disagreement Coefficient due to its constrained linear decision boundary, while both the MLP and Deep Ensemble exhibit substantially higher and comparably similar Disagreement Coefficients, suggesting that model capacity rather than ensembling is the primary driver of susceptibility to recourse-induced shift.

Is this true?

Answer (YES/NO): NO